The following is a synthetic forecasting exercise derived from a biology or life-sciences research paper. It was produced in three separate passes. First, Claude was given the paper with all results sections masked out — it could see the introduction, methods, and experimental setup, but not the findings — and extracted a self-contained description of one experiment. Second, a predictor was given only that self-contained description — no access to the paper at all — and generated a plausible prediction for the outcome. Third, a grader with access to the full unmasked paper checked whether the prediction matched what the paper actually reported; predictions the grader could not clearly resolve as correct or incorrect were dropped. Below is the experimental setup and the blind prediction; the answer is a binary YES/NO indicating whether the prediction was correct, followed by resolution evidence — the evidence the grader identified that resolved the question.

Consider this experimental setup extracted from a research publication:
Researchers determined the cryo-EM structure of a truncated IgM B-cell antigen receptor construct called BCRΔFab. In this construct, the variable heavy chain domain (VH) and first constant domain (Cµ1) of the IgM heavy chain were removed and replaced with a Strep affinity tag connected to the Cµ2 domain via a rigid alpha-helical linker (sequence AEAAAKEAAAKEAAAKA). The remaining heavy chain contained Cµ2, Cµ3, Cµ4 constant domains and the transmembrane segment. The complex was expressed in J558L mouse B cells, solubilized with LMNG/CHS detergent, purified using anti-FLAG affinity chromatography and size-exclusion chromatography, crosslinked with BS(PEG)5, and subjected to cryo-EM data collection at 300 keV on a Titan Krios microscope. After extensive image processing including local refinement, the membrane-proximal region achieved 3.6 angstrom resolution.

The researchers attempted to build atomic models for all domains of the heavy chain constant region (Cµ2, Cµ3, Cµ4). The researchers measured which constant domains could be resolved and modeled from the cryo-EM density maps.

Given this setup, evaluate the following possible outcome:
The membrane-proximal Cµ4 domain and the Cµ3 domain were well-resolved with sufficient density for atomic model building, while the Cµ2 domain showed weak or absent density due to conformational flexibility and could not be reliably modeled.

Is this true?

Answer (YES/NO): YES